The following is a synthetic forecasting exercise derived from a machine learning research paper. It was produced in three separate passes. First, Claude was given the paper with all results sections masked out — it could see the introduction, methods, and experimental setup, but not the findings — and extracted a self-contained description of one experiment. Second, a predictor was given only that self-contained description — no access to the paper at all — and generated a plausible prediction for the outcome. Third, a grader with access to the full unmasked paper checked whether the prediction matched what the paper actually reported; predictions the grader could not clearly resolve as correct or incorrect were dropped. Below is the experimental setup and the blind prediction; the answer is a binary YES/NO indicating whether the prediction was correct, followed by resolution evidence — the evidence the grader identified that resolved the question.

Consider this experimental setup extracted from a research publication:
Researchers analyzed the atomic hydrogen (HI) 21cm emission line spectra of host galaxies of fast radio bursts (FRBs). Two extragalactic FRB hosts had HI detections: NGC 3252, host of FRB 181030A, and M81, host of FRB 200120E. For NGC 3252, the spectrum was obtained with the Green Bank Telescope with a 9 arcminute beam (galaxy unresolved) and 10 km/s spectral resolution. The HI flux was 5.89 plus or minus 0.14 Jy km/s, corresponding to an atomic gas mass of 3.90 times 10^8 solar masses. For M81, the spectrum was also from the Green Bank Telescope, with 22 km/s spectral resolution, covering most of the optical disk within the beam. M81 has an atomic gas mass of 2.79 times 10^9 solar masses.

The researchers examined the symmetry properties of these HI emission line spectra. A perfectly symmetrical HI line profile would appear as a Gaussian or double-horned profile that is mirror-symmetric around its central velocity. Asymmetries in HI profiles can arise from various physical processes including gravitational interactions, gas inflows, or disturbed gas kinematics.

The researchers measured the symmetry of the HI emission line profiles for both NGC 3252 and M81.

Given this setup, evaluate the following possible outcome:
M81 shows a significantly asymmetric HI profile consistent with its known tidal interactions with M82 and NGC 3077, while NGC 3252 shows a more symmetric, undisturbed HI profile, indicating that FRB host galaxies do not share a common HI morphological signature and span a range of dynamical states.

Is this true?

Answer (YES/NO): NO